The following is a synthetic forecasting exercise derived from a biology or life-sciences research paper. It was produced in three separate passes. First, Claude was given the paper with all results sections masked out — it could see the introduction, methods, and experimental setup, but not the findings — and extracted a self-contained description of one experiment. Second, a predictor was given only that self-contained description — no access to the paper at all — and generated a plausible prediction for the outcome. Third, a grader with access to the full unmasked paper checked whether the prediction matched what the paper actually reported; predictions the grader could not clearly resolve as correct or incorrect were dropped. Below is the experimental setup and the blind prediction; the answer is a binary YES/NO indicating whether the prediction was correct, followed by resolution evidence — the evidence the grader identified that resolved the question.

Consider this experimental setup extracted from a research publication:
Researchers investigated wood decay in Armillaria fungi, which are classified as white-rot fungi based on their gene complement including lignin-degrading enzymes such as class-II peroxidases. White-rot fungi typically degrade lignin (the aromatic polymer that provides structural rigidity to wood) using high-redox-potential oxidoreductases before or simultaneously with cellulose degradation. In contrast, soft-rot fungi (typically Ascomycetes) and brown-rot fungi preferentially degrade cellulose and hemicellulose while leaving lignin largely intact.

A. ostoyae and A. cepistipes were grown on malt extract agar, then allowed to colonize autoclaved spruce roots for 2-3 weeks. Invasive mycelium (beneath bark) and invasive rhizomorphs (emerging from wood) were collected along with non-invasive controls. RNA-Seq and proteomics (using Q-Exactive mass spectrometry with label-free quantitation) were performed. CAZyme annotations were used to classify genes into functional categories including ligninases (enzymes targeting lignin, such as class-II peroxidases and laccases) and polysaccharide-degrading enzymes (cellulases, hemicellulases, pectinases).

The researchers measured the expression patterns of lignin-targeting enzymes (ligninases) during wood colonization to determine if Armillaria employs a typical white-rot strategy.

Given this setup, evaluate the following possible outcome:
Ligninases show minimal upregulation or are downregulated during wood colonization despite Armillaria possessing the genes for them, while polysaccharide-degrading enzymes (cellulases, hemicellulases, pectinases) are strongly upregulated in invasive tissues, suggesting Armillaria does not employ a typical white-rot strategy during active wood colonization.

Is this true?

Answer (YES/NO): YES